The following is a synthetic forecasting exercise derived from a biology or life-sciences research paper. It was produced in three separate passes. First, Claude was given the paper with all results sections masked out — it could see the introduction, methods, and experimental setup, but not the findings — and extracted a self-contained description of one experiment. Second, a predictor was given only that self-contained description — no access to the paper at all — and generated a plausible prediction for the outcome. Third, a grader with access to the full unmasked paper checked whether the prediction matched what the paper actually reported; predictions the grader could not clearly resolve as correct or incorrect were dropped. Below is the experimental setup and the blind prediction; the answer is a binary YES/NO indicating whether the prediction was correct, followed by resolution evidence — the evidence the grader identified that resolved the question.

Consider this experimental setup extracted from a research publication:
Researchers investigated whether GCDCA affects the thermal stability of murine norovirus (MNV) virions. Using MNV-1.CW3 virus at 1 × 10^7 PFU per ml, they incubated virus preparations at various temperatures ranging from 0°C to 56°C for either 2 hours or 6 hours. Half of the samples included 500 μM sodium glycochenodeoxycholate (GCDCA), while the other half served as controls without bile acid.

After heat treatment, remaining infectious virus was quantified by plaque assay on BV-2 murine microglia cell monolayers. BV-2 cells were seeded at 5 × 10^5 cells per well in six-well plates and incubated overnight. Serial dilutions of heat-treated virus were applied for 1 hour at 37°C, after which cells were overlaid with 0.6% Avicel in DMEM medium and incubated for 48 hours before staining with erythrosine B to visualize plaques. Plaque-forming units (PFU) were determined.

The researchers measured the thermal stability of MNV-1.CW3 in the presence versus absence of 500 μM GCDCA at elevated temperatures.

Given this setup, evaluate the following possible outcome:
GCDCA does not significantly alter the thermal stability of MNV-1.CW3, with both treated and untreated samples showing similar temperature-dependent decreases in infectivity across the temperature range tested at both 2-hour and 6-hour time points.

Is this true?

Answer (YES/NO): NO